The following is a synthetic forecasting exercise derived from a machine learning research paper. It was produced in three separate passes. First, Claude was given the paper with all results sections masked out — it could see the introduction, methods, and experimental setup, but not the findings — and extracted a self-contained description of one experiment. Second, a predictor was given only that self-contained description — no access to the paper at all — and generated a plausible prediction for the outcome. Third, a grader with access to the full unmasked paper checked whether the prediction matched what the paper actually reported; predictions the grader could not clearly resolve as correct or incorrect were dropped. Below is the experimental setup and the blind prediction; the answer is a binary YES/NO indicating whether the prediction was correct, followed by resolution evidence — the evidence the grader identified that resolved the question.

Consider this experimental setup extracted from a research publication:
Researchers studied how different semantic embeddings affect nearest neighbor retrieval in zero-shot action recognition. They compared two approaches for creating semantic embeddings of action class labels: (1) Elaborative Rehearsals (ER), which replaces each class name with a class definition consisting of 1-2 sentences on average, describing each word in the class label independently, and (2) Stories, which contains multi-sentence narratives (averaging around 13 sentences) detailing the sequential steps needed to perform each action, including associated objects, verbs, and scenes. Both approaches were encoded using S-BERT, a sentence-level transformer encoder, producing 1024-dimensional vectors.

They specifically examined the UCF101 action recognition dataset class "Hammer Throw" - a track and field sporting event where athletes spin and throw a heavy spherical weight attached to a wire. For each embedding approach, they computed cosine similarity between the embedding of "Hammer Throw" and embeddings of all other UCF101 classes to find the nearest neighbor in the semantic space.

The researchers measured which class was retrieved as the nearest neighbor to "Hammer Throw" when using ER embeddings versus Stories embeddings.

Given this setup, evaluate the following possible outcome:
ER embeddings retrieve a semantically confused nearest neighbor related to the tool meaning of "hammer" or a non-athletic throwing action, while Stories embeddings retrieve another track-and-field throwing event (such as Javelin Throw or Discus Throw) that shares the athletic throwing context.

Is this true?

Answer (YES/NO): YES